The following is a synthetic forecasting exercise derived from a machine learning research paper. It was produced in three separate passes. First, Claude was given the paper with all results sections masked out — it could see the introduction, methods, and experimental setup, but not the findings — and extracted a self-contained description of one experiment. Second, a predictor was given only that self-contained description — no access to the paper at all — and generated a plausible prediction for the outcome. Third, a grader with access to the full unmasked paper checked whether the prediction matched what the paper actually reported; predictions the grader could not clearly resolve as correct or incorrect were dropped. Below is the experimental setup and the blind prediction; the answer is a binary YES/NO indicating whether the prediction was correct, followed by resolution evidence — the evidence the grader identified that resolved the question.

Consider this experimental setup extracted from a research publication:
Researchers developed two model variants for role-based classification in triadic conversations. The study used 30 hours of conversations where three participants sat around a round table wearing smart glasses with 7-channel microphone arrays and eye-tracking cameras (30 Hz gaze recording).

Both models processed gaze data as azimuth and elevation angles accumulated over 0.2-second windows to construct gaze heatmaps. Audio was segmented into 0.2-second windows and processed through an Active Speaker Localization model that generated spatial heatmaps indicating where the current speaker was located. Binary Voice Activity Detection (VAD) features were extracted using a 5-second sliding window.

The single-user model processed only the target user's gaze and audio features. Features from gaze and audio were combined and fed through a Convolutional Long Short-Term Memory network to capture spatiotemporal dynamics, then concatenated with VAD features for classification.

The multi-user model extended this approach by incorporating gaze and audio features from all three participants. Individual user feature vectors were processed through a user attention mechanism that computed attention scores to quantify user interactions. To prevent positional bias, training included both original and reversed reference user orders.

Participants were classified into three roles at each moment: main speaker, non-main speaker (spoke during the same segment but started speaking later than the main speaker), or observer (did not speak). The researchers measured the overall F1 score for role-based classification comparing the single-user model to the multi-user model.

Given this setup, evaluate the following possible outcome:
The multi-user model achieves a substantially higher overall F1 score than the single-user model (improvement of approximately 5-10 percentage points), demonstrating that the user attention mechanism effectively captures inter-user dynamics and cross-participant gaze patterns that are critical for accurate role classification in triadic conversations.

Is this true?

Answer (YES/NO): NO